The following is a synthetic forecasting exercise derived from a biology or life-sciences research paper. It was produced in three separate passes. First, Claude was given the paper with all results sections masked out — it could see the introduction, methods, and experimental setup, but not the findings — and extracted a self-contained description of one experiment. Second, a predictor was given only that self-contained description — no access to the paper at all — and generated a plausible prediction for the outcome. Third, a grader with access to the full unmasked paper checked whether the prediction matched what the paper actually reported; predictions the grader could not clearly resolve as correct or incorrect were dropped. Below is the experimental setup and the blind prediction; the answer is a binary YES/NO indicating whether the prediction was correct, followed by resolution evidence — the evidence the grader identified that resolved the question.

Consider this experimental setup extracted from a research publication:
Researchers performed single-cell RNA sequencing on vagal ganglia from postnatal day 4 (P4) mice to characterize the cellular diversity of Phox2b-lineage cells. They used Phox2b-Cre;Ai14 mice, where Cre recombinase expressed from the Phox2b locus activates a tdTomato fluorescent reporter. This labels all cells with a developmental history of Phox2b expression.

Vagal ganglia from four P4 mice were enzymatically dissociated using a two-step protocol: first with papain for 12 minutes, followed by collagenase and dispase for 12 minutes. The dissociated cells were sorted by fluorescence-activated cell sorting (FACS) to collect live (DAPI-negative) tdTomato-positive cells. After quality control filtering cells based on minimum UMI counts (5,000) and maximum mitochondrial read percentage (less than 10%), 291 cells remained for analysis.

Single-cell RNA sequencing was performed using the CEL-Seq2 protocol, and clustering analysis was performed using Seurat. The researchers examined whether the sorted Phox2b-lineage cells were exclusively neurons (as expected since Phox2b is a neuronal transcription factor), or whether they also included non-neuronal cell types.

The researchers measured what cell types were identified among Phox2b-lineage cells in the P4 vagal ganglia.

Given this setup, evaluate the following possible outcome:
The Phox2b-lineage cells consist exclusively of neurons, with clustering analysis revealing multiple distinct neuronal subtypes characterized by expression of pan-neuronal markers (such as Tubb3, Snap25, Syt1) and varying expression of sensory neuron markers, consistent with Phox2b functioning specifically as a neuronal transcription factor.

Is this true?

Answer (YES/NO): NO